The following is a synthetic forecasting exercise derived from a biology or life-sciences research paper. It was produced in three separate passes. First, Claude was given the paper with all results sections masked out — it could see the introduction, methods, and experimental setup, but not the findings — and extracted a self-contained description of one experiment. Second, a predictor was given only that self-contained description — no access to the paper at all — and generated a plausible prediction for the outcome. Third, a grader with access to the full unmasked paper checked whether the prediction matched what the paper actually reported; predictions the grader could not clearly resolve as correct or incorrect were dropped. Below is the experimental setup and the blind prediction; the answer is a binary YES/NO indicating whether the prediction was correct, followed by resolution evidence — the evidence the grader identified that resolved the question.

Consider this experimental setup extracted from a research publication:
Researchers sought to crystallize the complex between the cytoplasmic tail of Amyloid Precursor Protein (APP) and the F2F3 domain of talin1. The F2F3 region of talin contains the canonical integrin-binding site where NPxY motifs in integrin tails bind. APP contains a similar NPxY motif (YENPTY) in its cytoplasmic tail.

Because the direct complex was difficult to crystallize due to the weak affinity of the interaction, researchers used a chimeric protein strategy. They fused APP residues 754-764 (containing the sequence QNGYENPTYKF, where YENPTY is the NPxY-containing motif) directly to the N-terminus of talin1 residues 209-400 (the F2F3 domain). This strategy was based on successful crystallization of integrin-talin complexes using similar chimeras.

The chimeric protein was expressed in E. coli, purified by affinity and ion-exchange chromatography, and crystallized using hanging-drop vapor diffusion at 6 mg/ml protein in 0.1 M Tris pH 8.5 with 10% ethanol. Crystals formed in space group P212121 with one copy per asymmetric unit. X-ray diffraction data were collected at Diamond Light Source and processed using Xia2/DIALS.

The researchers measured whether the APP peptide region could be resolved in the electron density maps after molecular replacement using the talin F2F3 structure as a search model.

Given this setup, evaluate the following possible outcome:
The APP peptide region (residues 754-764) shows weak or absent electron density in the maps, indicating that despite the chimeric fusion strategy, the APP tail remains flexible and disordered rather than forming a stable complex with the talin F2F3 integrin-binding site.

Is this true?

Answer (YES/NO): NO